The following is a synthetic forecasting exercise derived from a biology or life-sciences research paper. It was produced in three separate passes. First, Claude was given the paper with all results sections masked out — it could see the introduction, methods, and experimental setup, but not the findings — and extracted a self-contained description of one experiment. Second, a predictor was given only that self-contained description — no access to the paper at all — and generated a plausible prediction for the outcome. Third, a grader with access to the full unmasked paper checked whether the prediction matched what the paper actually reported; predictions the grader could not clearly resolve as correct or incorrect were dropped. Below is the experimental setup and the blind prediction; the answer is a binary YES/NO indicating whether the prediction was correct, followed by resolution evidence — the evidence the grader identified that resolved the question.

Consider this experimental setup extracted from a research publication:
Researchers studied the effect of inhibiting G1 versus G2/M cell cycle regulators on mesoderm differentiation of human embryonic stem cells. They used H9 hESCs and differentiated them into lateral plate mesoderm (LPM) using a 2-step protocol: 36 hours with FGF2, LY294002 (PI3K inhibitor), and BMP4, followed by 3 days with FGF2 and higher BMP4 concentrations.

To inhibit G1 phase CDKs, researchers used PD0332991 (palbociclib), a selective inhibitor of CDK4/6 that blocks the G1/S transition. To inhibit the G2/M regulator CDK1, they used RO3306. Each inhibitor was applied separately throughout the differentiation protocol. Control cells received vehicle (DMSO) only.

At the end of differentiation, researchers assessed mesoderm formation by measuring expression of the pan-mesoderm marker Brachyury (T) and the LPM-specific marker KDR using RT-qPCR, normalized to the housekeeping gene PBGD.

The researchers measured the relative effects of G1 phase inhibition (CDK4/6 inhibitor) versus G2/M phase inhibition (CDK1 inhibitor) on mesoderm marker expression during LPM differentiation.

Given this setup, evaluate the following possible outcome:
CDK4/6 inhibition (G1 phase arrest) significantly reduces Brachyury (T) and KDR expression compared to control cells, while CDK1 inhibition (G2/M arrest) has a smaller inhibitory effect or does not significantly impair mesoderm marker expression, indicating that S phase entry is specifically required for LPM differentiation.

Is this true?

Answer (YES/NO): NO